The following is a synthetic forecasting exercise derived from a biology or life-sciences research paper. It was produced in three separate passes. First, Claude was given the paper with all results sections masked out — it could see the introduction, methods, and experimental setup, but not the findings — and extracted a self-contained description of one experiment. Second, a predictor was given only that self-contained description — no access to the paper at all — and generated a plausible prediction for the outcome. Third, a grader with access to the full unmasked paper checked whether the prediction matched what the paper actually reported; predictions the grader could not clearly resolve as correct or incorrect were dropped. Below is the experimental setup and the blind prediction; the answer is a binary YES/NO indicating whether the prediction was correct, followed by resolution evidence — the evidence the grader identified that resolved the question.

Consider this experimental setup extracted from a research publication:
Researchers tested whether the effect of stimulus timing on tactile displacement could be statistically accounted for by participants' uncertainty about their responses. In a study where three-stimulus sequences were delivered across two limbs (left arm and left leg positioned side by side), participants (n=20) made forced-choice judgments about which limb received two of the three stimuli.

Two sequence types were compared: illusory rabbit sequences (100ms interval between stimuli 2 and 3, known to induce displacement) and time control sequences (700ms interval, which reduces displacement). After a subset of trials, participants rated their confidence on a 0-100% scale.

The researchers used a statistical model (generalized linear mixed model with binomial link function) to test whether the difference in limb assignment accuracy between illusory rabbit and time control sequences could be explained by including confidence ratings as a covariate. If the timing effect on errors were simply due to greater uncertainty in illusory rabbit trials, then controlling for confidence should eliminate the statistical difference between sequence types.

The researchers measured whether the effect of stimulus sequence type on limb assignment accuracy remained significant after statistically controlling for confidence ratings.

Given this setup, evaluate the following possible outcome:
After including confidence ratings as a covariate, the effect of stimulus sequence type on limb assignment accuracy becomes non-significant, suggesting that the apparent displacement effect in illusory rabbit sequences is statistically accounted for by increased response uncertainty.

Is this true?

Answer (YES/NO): NO